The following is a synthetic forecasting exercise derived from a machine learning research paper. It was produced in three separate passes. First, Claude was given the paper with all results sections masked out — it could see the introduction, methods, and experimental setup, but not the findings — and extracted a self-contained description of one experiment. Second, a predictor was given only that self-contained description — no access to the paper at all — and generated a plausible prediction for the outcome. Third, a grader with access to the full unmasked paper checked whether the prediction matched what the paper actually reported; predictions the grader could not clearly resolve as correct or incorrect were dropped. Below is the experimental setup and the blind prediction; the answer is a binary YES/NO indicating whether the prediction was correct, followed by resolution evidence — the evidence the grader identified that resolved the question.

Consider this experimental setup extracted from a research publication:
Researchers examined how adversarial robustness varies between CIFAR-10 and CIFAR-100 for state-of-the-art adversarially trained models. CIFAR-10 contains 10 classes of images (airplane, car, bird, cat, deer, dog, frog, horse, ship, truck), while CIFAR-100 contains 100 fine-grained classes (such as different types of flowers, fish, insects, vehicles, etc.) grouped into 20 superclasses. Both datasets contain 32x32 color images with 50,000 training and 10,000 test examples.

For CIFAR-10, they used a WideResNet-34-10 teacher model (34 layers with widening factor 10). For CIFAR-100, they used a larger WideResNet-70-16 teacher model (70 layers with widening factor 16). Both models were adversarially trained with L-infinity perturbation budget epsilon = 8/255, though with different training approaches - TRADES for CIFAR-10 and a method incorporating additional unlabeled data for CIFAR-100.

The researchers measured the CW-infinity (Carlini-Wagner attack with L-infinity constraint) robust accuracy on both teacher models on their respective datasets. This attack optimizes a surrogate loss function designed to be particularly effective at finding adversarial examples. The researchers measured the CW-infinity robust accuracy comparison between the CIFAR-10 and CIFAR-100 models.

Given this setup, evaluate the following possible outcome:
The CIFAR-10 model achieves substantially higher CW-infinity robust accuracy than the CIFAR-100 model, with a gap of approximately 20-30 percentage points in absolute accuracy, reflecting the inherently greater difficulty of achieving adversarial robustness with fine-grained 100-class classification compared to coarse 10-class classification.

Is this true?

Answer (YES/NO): YES